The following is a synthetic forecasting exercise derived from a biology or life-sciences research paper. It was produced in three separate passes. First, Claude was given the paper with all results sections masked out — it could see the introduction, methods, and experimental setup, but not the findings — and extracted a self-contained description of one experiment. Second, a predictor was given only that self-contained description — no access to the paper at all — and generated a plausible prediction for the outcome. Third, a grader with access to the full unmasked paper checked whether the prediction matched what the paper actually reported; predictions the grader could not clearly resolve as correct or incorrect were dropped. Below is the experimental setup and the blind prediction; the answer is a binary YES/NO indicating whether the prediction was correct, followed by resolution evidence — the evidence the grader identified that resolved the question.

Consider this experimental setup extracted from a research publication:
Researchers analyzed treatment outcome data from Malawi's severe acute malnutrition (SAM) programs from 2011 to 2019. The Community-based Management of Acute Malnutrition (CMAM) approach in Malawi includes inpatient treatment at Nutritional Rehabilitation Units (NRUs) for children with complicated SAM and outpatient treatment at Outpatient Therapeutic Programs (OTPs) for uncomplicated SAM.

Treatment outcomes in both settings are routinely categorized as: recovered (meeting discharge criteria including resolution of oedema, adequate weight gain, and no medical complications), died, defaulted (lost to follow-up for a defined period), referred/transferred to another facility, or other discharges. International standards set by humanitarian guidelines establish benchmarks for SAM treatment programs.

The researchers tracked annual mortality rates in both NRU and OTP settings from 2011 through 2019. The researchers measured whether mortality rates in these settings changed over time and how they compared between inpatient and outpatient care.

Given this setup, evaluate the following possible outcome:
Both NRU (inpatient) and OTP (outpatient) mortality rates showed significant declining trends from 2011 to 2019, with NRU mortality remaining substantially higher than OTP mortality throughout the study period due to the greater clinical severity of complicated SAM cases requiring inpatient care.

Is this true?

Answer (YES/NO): NO